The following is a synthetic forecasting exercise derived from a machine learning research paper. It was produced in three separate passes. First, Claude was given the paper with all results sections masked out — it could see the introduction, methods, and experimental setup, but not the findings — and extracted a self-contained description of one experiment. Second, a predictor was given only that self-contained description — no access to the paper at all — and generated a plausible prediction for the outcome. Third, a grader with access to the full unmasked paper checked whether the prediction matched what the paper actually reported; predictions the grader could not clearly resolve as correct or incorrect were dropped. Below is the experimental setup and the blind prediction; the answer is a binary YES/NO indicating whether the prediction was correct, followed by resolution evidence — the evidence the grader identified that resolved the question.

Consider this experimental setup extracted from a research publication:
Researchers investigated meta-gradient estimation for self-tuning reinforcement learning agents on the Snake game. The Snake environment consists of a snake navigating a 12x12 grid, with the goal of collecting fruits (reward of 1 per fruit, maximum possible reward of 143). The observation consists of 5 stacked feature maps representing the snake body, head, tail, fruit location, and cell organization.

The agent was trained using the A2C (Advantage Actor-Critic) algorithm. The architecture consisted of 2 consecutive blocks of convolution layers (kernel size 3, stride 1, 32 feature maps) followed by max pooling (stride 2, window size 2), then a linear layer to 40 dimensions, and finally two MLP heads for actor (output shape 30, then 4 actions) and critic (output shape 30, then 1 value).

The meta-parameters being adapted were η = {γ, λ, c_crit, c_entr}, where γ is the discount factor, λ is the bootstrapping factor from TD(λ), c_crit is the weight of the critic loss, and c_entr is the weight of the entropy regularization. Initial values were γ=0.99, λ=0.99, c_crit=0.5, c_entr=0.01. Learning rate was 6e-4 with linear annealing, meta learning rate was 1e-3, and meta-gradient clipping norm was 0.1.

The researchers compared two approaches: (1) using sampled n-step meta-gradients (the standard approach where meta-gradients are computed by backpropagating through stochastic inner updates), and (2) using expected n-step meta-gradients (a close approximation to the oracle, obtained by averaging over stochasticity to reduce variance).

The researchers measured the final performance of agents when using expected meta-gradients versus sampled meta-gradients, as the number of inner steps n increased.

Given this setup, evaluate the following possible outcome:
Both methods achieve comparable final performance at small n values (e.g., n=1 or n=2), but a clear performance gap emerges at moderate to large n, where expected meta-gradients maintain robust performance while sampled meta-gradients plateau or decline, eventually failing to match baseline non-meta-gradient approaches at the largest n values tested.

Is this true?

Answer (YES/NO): NO